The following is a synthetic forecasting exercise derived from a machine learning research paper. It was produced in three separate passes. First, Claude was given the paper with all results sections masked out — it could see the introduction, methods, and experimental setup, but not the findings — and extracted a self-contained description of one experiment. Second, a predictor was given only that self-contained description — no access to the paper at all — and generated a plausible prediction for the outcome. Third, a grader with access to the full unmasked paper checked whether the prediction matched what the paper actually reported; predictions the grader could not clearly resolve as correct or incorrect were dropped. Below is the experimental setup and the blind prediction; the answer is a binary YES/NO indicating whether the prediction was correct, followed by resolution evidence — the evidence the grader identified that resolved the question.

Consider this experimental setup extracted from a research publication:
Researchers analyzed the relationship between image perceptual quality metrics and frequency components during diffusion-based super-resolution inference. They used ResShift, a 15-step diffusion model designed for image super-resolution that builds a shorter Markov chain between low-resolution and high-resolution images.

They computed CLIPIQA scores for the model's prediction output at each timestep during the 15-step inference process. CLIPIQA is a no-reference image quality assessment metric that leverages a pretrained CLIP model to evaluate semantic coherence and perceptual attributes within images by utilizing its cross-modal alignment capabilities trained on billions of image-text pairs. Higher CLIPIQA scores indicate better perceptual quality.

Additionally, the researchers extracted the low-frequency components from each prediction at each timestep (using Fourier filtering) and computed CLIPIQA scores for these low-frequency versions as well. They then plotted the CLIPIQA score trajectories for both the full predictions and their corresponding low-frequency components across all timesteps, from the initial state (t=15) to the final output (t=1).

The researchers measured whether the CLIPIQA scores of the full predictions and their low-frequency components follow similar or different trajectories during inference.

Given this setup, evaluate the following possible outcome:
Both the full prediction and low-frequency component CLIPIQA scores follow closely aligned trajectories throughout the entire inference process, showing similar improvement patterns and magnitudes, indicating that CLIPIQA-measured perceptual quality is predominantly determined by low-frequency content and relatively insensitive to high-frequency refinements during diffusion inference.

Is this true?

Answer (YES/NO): NO